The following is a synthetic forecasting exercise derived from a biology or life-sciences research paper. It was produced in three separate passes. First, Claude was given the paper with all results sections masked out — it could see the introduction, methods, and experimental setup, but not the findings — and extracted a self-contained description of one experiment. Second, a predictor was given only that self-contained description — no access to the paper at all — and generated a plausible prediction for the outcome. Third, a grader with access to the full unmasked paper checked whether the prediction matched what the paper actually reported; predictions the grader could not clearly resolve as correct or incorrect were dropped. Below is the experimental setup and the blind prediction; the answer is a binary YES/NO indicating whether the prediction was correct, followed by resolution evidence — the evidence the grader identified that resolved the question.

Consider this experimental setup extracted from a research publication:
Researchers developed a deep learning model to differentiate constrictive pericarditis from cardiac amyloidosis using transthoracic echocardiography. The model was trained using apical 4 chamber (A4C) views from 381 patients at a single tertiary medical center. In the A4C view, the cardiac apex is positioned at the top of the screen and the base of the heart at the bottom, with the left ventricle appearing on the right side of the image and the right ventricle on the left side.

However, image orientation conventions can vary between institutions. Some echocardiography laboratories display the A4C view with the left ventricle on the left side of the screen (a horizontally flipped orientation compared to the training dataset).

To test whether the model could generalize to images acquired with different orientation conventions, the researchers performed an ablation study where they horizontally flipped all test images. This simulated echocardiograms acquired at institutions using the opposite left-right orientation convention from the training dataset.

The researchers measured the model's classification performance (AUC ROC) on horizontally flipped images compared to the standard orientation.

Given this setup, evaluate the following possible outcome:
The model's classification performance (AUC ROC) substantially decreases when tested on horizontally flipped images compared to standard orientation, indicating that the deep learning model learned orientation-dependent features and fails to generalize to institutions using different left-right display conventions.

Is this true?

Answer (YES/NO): NO